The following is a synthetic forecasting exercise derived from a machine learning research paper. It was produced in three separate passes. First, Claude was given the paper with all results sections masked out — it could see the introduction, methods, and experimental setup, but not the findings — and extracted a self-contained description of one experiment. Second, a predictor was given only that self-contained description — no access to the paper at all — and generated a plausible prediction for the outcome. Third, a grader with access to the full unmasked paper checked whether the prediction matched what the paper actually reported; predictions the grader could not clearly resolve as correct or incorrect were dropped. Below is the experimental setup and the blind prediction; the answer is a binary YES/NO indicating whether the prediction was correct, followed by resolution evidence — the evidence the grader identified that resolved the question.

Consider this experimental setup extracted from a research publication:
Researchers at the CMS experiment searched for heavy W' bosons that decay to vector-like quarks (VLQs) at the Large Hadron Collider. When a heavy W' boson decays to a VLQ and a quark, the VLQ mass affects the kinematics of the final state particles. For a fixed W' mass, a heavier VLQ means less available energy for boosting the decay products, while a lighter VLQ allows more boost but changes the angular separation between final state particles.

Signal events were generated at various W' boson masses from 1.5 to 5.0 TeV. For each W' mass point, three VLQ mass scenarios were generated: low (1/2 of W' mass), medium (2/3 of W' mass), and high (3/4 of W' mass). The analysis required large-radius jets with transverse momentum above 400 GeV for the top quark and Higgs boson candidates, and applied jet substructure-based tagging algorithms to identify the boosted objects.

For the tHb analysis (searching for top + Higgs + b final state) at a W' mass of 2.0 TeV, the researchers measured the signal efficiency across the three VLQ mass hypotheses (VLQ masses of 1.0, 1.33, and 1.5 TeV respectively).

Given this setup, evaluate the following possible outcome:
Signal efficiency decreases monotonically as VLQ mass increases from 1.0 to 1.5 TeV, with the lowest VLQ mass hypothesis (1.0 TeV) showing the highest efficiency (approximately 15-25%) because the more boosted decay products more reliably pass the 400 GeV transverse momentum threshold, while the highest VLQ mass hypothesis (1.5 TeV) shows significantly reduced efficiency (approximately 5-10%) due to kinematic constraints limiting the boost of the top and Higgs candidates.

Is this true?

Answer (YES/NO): NO